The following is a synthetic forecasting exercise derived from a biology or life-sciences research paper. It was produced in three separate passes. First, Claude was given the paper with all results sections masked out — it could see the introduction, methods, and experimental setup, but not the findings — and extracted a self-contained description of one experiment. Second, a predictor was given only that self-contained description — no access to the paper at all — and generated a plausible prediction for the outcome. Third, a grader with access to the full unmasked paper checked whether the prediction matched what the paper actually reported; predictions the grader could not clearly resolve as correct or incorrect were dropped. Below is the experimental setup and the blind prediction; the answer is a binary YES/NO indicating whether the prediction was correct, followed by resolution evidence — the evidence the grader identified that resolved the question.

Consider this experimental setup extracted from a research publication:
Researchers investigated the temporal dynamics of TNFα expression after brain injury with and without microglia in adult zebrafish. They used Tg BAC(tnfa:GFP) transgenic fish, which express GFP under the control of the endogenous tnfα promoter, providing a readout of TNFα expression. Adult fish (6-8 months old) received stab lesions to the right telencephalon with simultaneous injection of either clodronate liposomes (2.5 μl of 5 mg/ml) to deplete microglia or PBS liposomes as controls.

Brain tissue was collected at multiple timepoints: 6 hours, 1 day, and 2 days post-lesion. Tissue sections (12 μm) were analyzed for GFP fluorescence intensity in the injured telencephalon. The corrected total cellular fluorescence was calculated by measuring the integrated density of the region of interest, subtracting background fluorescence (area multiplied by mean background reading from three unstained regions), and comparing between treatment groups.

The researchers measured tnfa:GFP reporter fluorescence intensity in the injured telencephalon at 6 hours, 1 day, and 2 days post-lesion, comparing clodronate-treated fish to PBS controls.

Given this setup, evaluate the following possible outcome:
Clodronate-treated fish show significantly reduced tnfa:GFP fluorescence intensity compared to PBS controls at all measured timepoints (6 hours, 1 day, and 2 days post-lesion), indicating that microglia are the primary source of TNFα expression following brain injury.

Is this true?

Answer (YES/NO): NO